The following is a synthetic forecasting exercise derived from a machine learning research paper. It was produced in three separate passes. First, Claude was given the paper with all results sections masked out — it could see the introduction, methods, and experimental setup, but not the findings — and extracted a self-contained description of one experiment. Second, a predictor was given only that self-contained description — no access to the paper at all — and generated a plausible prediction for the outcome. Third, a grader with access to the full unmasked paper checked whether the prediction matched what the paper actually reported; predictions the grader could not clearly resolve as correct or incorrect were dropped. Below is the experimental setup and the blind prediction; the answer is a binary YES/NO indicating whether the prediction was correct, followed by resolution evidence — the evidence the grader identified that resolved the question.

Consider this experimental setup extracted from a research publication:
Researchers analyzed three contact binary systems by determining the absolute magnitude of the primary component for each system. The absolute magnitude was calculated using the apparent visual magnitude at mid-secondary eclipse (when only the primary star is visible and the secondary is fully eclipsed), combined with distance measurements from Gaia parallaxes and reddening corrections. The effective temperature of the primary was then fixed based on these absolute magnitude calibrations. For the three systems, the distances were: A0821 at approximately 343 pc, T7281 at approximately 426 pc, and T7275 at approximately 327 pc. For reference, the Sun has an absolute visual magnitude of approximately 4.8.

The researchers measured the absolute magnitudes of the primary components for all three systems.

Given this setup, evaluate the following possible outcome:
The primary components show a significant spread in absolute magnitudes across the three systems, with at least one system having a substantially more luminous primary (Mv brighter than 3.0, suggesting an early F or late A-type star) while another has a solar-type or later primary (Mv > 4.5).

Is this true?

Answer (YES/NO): NO